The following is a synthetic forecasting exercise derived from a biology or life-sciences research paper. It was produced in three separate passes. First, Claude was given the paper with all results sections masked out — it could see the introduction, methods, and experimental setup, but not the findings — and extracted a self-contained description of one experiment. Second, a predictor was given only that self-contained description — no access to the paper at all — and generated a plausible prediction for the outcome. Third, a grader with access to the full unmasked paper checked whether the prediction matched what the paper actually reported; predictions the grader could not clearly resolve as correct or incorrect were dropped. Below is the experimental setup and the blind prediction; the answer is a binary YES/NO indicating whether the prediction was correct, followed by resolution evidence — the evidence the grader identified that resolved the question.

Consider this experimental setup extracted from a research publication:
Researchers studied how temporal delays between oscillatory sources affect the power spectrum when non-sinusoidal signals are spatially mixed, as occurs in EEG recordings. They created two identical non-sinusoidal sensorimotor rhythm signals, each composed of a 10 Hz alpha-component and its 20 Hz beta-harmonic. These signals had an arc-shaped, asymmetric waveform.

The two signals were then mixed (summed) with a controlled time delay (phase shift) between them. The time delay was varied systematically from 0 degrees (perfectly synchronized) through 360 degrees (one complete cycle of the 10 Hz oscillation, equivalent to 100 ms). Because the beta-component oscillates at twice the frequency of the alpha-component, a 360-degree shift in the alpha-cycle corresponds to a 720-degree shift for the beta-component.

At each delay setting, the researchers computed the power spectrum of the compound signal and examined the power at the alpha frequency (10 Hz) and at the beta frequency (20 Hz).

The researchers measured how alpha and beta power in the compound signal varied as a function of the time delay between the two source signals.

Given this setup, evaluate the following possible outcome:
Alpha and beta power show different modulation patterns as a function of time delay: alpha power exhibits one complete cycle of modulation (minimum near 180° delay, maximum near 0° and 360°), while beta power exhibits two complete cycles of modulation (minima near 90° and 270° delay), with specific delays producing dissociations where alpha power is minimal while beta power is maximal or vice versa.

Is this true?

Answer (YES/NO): YES